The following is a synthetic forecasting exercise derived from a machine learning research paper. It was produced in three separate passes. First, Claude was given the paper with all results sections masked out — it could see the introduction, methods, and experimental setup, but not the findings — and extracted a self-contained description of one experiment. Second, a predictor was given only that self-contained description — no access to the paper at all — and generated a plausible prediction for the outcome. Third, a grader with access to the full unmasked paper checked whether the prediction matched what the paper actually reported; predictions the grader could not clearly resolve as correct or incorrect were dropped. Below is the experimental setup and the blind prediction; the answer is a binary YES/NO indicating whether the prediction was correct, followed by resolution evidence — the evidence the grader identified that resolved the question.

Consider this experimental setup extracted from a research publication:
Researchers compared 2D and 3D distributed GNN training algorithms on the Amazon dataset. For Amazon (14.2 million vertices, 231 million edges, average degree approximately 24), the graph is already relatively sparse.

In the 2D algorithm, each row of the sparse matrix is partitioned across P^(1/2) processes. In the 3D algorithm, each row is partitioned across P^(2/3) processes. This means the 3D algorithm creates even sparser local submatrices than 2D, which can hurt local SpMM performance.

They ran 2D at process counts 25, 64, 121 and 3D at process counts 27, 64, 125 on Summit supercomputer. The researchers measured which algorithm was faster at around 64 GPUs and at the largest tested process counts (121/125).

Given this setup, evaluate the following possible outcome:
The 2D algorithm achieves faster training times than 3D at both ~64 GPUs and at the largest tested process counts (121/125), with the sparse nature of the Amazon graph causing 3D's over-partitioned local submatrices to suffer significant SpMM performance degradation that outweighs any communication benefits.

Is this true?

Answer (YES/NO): NO